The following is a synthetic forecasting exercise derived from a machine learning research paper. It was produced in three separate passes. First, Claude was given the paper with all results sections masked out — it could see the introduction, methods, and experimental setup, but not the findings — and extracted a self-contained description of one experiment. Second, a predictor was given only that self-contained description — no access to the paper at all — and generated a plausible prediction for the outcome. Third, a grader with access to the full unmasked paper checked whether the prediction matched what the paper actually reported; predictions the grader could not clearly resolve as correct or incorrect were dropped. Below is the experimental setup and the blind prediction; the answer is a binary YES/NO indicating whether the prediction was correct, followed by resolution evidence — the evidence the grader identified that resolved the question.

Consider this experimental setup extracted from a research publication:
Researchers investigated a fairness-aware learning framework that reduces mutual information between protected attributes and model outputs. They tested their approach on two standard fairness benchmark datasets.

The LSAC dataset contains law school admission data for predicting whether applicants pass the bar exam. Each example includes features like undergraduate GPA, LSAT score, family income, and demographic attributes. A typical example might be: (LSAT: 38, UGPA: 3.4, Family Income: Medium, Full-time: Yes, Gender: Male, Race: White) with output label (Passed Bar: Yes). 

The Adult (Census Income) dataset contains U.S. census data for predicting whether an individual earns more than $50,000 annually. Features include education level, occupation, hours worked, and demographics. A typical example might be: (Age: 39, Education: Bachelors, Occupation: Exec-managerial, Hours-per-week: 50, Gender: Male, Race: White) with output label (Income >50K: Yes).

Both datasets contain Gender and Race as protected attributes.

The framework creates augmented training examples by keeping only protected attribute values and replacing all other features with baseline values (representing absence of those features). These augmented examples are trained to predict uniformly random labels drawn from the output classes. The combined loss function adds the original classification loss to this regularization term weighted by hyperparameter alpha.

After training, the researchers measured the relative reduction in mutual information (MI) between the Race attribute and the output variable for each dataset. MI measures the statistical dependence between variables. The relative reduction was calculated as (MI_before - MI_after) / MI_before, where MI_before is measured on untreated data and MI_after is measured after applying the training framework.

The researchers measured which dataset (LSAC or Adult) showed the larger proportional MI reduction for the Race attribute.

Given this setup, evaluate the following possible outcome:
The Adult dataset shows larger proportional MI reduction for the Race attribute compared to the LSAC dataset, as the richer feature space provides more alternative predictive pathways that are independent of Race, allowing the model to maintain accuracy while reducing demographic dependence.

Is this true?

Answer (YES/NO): YES